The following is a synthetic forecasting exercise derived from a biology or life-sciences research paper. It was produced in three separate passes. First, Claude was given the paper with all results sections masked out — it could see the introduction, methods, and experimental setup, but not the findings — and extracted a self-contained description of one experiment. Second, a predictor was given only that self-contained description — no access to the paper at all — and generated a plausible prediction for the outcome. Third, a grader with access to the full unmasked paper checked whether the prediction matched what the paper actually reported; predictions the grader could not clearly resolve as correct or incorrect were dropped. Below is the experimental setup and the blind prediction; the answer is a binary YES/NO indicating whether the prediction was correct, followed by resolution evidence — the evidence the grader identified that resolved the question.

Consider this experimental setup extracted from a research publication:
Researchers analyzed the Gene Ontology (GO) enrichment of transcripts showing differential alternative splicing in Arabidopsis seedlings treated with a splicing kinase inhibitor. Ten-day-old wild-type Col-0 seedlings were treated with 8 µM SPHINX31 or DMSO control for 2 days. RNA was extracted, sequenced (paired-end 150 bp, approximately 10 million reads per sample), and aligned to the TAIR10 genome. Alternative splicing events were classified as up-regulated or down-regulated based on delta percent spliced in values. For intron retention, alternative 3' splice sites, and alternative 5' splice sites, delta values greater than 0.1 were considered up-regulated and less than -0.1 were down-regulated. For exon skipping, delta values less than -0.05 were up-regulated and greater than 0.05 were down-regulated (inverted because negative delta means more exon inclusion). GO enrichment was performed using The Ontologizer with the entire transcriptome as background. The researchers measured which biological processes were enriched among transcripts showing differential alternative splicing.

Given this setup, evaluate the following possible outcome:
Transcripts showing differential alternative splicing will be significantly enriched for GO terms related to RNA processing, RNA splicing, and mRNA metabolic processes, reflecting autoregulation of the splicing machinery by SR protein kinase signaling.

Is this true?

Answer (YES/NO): YES